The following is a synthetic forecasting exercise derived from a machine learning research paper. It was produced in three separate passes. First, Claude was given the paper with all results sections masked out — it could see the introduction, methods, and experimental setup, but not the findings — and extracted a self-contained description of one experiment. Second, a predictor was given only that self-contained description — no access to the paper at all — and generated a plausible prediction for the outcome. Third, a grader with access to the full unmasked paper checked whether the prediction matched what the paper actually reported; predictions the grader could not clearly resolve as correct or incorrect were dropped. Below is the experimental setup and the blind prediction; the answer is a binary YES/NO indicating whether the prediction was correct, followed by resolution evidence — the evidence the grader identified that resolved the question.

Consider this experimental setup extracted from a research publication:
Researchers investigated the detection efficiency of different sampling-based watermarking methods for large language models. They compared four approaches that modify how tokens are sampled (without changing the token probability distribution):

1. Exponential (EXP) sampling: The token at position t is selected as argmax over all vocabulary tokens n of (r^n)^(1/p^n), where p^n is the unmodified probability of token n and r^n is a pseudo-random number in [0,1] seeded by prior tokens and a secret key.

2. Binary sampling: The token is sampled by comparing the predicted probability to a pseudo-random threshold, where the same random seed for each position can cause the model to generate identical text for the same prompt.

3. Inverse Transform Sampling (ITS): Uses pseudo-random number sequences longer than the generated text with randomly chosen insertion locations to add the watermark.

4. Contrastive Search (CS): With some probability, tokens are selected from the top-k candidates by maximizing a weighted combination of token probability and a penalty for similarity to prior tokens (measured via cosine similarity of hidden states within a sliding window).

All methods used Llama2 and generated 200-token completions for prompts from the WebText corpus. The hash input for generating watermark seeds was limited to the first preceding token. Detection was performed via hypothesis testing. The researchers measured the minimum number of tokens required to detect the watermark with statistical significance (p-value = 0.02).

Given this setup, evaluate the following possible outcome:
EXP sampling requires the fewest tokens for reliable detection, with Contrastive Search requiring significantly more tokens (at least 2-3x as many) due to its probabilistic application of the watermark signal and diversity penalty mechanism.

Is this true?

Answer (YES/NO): YES